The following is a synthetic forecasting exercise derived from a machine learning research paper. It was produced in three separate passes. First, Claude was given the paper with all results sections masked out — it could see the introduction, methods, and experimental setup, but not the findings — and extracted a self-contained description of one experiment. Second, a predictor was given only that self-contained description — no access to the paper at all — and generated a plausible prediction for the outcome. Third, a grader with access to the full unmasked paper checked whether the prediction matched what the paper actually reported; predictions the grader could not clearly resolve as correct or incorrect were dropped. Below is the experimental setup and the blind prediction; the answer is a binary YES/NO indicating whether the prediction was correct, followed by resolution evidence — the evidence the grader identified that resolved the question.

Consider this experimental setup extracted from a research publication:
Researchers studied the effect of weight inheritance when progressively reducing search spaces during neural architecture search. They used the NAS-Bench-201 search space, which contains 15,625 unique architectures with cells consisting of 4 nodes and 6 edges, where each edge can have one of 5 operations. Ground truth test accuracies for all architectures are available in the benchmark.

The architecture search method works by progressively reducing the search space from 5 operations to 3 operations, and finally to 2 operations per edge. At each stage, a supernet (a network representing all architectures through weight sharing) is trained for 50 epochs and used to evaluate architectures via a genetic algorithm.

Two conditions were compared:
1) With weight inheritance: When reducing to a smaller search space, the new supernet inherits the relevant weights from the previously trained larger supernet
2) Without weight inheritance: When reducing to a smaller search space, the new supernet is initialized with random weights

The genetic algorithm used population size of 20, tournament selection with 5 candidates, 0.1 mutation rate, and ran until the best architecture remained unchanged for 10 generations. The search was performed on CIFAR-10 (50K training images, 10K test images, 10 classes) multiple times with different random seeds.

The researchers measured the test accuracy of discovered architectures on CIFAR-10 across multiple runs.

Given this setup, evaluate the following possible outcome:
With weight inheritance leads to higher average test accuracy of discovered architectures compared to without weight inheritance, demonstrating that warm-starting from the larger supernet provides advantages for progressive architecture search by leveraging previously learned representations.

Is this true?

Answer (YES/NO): YES